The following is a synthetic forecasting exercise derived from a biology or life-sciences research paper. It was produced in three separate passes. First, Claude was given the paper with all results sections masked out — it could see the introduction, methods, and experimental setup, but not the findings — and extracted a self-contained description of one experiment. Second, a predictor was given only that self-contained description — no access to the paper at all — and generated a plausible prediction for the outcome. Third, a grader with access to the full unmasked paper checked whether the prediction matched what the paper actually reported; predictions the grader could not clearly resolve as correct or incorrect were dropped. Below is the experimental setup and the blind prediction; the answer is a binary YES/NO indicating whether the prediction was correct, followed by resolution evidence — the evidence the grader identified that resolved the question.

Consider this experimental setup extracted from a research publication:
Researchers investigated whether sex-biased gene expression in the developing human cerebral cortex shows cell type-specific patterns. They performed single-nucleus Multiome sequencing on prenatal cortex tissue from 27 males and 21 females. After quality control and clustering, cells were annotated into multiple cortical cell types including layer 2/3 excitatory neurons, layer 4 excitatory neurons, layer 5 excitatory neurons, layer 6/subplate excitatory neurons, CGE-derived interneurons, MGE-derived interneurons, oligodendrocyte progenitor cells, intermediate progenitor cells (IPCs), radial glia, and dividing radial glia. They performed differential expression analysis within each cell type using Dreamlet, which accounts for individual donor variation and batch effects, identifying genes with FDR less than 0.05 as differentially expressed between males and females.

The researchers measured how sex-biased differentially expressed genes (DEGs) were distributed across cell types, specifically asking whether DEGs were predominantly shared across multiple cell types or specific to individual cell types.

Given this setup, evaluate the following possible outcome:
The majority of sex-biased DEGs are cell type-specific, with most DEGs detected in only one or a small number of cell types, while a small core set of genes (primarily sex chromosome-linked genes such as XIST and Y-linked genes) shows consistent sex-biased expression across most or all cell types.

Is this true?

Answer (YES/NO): YES